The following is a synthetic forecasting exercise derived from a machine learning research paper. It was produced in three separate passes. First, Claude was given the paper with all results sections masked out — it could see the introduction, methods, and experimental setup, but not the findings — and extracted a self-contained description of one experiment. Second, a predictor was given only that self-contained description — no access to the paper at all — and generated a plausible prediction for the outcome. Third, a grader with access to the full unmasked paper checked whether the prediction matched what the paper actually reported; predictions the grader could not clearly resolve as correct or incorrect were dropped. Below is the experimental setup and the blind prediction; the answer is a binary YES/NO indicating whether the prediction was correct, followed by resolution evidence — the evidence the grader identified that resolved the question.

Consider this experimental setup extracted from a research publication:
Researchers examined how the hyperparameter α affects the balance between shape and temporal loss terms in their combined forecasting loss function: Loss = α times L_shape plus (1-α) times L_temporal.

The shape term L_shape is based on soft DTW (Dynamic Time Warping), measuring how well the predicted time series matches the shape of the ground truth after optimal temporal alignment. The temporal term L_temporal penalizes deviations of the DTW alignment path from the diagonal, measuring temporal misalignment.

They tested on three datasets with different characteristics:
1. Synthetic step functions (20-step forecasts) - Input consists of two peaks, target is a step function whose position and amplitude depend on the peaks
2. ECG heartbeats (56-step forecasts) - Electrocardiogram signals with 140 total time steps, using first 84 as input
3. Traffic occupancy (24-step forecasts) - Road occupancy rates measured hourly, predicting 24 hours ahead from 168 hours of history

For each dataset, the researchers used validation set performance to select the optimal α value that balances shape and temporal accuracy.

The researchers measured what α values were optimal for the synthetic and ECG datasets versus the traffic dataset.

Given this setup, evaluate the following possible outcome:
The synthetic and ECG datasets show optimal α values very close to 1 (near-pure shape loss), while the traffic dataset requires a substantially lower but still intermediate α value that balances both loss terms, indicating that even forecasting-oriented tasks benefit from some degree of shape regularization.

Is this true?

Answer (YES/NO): NO